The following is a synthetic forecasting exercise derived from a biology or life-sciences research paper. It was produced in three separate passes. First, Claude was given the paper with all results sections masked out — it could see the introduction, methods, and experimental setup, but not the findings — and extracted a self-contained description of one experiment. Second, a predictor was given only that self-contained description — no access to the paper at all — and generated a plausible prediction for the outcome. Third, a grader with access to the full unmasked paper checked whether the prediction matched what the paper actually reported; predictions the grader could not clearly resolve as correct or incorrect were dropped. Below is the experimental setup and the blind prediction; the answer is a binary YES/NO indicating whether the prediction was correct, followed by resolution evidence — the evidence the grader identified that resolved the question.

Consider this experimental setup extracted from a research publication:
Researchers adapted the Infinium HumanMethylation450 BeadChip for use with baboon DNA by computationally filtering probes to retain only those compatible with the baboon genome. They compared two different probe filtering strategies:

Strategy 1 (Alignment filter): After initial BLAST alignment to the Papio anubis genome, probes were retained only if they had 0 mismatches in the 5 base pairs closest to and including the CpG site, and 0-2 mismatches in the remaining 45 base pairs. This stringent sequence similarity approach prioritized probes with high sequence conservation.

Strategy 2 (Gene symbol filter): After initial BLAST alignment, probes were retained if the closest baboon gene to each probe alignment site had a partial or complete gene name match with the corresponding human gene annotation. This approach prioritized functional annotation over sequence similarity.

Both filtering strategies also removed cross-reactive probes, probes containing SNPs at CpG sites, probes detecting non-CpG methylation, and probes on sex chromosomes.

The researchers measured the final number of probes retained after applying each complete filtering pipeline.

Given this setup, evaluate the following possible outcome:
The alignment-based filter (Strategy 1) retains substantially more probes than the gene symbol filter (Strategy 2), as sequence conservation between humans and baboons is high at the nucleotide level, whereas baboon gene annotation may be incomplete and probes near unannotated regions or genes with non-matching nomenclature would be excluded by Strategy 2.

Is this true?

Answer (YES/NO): NO